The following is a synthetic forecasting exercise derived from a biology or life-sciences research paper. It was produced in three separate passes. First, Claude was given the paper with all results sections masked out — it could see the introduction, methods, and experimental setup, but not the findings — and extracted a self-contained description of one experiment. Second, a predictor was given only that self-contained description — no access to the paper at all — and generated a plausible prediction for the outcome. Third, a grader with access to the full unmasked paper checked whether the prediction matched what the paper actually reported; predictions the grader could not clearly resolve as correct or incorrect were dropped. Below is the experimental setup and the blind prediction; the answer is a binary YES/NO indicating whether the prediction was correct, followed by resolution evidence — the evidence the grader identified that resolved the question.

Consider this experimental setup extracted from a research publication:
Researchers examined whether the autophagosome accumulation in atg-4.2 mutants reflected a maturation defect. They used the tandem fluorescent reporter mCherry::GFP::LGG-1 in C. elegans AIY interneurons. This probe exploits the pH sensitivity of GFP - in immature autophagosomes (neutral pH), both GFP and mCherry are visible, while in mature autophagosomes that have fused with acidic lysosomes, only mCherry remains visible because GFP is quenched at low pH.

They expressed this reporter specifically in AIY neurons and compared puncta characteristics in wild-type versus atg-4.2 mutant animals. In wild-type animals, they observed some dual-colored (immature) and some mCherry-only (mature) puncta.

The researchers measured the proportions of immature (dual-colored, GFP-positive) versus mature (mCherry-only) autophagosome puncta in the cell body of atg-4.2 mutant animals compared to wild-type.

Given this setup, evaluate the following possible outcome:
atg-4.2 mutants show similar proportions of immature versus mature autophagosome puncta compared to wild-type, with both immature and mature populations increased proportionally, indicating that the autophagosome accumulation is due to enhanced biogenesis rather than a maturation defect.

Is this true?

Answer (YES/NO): NO